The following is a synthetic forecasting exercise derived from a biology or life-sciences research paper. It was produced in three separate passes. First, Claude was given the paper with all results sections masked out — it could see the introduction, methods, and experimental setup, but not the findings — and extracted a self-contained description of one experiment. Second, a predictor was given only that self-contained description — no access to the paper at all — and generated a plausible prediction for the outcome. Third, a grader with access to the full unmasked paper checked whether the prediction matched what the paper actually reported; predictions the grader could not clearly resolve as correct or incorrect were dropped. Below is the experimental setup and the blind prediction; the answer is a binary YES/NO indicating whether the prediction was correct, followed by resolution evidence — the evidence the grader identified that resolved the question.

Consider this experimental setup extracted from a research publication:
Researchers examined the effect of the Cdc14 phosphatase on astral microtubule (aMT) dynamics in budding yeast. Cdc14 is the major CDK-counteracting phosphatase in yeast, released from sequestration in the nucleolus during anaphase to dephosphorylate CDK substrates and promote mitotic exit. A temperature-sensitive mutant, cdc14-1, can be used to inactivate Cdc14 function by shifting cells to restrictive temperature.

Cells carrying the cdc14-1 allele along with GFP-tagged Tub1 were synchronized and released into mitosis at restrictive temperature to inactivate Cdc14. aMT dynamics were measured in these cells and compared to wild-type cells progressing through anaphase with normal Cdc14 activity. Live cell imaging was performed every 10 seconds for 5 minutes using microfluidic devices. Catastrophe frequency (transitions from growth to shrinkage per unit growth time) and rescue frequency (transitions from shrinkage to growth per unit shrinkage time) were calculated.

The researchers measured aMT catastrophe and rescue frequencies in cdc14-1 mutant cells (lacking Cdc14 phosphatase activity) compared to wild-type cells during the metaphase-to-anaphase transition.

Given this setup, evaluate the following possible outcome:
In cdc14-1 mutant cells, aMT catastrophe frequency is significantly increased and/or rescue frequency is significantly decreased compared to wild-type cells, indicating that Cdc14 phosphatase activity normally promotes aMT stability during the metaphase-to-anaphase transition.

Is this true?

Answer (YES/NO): NO